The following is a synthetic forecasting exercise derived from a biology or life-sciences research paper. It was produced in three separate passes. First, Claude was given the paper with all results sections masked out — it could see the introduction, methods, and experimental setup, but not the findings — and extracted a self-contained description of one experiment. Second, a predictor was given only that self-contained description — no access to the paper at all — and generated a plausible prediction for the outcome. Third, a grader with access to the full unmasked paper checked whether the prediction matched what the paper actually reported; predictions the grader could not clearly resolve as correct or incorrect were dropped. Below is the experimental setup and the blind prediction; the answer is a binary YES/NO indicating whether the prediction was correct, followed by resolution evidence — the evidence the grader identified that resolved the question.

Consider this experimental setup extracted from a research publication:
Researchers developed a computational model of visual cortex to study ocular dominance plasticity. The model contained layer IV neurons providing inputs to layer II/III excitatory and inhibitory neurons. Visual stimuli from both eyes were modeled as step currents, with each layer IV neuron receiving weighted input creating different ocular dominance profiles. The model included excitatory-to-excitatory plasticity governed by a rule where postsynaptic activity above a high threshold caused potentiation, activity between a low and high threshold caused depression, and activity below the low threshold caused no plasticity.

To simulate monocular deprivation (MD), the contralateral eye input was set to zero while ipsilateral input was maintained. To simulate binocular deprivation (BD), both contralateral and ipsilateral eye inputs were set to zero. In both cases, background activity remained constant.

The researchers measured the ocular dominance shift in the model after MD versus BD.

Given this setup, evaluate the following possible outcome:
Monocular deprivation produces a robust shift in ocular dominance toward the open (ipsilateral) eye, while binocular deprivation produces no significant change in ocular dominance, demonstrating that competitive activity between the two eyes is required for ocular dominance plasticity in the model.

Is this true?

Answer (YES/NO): YES